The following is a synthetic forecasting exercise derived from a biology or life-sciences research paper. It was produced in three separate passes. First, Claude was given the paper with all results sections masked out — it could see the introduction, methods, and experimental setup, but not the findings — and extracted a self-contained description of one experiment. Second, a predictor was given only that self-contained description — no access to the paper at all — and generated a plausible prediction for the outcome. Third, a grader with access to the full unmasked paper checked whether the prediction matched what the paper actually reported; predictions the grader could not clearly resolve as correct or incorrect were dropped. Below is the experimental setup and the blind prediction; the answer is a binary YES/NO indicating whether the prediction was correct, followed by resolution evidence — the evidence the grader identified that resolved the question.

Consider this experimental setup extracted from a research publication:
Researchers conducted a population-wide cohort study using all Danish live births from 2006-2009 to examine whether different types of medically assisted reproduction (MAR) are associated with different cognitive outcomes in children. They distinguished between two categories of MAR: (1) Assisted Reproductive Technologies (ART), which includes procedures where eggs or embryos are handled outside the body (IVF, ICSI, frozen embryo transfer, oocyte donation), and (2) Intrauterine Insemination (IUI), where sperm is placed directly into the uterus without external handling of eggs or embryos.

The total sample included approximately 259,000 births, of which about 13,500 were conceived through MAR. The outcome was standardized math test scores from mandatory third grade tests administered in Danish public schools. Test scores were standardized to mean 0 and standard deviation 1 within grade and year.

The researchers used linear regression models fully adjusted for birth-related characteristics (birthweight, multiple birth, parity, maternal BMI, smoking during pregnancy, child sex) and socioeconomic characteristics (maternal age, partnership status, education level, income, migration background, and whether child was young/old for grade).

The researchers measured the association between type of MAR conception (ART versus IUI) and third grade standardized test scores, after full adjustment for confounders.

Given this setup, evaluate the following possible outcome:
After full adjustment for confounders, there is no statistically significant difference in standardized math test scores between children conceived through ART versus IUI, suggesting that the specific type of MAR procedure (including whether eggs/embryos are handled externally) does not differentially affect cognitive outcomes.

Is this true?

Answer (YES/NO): NO